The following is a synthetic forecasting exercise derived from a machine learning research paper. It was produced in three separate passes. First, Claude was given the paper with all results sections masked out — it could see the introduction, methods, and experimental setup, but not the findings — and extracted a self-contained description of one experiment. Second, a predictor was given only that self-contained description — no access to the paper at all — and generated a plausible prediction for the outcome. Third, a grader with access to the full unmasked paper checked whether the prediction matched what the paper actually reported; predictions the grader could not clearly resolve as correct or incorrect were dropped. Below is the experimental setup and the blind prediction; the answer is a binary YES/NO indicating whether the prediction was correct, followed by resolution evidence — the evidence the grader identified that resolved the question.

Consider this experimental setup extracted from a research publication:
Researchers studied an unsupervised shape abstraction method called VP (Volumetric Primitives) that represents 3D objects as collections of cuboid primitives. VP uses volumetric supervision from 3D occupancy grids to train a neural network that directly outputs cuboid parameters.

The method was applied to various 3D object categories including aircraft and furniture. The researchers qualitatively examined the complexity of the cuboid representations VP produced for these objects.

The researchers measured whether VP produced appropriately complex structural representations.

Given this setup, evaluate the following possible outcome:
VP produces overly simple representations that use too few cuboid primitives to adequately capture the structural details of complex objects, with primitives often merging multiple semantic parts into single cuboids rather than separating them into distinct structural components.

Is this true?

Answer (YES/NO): YES